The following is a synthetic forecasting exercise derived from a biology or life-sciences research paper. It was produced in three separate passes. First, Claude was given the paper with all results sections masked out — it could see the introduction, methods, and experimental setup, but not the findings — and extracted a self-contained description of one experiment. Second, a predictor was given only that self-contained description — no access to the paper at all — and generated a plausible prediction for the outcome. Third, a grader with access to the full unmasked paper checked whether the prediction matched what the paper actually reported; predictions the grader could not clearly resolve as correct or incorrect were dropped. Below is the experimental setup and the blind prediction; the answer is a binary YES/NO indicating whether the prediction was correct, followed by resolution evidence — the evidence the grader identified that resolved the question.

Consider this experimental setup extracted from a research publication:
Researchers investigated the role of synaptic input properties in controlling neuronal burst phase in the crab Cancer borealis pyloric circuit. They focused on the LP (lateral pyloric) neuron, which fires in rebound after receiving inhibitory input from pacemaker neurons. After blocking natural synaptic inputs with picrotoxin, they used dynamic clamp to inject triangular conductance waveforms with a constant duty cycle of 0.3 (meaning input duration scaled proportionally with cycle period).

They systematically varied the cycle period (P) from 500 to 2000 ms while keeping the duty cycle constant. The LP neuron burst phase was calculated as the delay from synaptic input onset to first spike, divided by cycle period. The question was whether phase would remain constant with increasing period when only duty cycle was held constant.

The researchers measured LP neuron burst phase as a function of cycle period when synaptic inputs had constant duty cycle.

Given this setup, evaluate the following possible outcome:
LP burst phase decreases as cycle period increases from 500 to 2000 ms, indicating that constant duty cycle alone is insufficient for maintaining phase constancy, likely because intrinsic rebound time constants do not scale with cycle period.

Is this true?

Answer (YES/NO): YES